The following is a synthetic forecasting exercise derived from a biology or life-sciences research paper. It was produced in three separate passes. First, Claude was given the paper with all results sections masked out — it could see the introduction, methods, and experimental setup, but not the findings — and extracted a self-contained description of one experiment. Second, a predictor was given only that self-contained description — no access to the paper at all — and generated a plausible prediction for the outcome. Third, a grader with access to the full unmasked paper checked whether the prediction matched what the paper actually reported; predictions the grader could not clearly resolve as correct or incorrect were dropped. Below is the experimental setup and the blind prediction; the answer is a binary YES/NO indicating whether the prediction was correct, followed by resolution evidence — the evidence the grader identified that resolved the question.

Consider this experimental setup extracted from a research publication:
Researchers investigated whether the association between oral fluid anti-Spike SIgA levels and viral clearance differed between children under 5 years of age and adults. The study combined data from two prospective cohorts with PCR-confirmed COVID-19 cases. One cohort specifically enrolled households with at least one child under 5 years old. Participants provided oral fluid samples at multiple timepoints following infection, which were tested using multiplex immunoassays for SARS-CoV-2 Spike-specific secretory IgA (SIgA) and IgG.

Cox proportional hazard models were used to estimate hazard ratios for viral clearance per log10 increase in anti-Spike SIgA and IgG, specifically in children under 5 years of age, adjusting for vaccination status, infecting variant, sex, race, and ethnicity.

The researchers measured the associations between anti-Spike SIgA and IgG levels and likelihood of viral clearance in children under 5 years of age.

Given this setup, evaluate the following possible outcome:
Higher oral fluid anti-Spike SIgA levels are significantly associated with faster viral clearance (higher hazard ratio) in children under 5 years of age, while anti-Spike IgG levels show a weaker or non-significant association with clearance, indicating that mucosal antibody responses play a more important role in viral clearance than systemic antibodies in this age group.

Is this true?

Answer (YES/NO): NO